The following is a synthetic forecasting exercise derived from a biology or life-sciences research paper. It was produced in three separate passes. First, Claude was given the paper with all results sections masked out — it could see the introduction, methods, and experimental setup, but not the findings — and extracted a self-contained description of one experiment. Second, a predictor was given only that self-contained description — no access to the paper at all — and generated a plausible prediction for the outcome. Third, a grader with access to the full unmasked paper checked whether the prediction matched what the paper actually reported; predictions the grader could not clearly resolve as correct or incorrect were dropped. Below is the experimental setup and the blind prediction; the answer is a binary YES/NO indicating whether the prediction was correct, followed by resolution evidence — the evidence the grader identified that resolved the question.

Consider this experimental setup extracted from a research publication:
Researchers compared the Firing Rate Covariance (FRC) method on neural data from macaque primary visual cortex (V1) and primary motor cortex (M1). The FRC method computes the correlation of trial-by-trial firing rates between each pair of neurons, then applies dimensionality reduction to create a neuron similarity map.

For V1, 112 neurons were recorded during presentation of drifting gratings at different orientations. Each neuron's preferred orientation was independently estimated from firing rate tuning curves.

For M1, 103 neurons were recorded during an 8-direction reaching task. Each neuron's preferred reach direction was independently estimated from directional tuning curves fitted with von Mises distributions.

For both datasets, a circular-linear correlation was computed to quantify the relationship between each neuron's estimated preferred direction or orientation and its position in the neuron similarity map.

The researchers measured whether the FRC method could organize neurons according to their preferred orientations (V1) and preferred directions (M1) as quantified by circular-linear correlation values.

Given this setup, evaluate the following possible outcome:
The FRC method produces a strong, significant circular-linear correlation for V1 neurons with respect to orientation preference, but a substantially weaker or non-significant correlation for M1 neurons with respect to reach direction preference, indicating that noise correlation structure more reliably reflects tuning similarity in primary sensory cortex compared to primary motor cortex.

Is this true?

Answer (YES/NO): NO